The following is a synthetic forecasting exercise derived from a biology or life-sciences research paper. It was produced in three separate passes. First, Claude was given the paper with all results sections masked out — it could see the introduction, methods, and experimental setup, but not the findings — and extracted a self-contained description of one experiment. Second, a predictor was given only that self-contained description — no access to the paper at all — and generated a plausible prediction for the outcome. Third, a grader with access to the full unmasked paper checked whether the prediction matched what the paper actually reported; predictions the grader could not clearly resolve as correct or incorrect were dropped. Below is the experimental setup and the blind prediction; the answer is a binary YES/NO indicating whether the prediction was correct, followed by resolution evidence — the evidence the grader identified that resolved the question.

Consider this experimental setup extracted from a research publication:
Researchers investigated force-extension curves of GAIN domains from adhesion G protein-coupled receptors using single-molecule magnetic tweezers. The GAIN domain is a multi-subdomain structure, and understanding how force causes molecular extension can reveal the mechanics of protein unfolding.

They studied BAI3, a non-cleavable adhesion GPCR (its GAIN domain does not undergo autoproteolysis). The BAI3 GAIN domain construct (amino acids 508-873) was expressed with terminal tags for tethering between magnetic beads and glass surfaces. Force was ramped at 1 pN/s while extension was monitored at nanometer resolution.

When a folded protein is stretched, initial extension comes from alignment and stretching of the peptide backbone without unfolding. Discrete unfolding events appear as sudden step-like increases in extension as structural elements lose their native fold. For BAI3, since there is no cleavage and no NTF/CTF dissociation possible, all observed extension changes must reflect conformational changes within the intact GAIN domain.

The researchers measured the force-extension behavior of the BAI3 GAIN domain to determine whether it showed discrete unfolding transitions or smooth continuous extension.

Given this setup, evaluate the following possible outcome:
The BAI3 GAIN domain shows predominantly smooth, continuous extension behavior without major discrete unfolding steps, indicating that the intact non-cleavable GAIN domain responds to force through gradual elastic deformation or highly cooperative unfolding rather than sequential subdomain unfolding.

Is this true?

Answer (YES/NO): NO